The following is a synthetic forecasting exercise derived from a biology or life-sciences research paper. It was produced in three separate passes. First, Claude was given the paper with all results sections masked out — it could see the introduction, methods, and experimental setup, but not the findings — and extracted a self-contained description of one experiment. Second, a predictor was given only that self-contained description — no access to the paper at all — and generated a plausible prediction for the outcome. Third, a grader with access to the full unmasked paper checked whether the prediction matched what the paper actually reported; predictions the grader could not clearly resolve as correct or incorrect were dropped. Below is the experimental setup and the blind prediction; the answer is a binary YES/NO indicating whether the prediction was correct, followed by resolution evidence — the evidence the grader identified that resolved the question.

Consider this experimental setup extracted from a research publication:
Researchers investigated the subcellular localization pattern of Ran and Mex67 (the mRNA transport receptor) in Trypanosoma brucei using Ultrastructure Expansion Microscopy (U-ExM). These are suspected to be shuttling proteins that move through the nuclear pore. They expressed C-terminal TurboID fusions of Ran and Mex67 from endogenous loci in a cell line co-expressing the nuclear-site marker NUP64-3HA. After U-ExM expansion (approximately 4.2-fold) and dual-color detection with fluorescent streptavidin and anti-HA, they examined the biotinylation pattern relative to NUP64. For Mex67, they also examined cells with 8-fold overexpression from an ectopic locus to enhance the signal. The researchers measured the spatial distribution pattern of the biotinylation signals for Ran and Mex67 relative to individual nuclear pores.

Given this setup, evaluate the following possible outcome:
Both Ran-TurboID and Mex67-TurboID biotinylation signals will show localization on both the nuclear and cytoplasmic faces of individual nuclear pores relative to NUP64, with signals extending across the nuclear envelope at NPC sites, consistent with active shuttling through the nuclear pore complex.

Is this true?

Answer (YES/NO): YES